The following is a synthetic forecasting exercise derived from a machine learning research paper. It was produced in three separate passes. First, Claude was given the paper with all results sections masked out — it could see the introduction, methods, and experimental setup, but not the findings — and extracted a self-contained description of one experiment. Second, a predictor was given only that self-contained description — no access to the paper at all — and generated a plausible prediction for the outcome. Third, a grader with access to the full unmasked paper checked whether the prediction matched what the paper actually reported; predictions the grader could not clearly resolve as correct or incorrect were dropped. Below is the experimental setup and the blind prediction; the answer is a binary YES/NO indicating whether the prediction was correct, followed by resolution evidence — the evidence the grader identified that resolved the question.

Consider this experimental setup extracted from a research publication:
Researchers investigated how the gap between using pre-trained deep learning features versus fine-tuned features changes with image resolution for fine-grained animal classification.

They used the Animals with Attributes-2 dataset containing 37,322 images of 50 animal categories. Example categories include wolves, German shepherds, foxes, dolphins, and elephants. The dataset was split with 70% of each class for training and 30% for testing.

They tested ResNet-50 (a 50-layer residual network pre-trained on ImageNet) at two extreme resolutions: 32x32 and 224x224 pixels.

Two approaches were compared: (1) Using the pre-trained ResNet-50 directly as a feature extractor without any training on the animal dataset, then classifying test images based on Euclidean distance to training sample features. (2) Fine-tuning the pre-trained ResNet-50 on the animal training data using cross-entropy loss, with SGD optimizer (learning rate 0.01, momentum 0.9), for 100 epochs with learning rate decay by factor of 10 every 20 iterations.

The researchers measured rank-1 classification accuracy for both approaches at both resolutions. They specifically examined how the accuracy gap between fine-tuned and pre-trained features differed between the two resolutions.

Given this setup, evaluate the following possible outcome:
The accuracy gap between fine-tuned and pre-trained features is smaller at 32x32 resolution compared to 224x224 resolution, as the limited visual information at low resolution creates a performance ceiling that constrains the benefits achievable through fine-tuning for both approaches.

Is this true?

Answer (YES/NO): NO